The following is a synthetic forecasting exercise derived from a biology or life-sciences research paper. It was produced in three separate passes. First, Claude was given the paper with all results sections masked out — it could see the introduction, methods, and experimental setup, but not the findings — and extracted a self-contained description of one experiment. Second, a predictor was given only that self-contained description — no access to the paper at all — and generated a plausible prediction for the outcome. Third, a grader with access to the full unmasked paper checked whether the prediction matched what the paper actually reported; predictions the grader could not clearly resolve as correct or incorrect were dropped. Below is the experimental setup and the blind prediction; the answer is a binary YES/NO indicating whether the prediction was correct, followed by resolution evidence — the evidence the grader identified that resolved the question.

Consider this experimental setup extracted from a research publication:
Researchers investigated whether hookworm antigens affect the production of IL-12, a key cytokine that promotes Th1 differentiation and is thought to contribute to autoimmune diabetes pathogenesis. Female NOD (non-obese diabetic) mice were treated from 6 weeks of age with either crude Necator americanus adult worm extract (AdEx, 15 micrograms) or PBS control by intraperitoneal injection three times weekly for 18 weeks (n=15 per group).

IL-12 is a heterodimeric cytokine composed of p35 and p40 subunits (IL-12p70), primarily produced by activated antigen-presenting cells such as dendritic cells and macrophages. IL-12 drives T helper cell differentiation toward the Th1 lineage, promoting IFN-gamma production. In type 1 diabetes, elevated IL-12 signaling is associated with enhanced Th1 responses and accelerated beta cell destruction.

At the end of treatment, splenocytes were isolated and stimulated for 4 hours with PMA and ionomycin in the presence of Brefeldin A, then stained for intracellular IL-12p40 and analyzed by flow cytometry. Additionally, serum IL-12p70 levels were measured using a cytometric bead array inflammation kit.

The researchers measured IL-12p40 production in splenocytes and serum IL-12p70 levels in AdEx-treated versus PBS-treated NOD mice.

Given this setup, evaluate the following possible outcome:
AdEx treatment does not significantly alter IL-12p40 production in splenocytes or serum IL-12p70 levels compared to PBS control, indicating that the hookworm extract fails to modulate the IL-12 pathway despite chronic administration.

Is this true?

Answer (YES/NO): NO